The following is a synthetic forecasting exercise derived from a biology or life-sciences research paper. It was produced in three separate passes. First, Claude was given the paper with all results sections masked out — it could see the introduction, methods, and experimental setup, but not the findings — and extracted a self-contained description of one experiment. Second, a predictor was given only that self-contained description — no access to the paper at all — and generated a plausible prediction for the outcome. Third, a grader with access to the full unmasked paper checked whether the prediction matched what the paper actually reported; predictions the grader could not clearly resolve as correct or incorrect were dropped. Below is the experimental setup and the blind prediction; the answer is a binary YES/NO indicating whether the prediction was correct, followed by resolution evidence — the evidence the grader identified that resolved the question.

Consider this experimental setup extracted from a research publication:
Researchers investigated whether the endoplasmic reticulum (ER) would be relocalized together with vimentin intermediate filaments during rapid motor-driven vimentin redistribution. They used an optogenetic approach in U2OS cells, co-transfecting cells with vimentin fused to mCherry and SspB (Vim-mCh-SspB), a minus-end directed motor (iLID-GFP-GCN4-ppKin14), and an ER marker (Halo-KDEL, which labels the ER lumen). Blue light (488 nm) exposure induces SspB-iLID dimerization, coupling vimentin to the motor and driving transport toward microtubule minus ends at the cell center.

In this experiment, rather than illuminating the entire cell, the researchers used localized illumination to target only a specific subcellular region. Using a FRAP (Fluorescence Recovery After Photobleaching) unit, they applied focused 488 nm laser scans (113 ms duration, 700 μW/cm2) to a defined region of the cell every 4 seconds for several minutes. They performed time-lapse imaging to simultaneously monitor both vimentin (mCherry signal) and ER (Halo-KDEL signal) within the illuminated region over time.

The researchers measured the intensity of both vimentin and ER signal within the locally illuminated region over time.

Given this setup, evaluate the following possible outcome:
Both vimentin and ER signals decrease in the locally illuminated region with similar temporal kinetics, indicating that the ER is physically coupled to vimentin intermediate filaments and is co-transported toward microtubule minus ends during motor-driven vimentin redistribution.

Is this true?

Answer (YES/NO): YES